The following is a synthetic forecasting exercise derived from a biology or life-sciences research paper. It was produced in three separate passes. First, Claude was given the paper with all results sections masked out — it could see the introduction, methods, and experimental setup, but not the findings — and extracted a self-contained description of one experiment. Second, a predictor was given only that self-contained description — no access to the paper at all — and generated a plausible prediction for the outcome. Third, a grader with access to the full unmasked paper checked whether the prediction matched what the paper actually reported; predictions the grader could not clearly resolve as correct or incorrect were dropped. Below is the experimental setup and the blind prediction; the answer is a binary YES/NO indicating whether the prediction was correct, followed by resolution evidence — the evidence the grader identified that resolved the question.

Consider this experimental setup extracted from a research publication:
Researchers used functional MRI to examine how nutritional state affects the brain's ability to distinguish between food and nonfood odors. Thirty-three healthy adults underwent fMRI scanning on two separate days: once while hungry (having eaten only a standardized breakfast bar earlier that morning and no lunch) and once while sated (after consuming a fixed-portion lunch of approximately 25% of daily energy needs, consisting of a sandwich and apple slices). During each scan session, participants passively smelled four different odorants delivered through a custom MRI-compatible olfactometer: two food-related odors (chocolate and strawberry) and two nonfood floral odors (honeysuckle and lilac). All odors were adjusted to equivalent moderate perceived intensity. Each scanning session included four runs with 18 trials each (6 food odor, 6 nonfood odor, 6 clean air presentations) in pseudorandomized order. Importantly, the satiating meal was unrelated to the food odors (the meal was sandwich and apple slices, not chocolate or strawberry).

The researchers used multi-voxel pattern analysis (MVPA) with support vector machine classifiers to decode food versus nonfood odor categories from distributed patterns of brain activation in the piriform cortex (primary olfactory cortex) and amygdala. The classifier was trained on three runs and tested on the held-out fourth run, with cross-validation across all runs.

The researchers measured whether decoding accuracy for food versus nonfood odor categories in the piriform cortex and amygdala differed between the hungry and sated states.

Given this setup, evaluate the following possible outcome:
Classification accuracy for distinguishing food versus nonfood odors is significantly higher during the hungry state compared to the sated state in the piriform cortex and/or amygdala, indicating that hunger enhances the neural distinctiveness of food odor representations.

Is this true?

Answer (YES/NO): NO